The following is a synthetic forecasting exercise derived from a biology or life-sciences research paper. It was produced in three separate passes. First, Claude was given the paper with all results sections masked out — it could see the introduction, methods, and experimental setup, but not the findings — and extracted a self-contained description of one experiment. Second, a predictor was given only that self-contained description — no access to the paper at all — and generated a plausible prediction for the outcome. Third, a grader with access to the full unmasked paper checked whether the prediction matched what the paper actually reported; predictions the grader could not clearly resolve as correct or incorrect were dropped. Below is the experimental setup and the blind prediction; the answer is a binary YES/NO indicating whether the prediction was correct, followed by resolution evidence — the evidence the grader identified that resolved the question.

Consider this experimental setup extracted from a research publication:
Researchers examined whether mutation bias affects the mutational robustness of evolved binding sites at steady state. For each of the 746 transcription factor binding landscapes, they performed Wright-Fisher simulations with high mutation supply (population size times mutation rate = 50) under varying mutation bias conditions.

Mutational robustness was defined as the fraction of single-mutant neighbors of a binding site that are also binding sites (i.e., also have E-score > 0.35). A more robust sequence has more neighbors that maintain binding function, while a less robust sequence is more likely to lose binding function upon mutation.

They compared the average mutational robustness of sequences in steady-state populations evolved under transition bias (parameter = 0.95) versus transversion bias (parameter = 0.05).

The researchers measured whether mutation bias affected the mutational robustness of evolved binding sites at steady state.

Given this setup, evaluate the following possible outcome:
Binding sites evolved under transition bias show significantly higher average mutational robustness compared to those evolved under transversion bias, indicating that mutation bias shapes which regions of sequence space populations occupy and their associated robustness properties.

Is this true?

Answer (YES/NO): NO